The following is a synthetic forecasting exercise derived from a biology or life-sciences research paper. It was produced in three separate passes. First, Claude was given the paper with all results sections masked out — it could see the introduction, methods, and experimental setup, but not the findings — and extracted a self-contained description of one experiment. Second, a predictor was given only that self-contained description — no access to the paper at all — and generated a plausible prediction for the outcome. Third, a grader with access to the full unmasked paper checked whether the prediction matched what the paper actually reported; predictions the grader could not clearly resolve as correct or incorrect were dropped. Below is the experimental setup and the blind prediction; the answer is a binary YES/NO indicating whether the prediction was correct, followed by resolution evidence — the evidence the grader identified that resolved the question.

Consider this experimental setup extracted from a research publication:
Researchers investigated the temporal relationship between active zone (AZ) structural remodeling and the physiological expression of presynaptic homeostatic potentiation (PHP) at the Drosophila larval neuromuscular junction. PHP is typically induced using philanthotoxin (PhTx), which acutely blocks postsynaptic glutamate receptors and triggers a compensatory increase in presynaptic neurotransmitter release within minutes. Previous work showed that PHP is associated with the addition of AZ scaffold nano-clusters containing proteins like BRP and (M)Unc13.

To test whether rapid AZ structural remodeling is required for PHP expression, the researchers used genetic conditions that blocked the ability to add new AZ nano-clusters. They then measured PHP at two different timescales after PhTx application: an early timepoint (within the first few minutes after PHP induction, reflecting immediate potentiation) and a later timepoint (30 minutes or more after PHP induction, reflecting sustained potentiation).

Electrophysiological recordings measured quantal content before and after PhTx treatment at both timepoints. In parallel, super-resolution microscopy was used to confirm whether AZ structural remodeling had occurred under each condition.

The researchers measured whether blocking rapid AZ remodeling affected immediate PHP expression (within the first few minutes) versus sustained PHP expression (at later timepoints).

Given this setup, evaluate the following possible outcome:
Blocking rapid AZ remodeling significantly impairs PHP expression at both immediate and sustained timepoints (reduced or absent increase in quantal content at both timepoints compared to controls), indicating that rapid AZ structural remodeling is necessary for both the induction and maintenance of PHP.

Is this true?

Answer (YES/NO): NO